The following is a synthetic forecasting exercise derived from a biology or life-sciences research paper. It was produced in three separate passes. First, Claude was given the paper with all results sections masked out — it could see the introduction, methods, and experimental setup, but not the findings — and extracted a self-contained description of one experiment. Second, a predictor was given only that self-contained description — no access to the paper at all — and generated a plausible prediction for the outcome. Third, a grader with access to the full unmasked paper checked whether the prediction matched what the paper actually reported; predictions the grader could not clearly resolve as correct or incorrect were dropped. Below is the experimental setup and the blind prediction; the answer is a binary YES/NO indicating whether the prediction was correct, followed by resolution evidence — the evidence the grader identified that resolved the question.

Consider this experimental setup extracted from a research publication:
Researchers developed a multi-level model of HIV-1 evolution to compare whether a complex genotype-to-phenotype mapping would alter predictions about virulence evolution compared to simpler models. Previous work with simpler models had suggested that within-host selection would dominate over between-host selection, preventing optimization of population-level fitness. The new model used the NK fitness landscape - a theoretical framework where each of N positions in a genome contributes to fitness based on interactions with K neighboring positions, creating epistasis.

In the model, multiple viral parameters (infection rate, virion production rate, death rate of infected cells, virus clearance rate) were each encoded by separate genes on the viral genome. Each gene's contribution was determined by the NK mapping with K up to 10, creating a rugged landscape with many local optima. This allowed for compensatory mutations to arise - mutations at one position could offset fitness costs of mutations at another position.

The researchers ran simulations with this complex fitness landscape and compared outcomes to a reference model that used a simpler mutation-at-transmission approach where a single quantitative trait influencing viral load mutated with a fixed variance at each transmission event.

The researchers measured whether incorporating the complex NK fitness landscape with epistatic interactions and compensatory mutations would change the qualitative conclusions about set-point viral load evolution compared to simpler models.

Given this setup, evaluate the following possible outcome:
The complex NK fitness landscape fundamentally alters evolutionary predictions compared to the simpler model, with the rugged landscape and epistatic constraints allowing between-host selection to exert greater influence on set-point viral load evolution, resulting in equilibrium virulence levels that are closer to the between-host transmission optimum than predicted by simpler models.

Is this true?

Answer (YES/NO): NO